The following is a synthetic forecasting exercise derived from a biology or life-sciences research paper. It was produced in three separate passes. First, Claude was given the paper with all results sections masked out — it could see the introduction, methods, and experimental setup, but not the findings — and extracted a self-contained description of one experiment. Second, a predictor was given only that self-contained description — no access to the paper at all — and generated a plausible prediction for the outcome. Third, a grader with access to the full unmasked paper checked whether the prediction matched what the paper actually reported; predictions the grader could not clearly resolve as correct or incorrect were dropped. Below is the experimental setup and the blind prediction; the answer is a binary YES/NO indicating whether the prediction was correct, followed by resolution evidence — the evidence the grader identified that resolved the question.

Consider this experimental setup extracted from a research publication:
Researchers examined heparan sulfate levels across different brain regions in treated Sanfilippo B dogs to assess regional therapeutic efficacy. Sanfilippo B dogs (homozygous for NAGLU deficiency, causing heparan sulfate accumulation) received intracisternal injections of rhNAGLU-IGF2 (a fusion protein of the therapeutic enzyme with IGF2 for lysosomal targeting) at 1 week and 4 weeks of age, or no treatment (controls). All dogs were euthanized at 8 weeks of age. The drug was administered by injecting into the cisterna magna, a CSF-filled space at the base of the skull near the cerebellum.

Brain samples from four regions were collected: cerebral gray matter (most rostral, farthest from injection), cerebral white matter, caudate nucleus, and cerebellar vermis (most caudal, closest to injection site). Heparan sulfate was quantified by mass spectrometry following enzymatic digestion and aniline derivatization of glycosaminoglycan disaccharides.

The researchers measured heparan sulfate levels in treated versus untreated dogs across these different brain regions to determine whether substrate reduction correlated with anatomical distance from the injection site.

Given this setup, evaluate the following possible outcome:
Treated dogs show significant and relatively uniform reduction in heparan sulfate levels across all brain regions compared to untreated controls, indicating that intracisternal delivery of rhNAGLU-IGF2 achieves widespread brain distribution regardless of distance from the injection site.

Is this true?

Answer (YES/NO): YES